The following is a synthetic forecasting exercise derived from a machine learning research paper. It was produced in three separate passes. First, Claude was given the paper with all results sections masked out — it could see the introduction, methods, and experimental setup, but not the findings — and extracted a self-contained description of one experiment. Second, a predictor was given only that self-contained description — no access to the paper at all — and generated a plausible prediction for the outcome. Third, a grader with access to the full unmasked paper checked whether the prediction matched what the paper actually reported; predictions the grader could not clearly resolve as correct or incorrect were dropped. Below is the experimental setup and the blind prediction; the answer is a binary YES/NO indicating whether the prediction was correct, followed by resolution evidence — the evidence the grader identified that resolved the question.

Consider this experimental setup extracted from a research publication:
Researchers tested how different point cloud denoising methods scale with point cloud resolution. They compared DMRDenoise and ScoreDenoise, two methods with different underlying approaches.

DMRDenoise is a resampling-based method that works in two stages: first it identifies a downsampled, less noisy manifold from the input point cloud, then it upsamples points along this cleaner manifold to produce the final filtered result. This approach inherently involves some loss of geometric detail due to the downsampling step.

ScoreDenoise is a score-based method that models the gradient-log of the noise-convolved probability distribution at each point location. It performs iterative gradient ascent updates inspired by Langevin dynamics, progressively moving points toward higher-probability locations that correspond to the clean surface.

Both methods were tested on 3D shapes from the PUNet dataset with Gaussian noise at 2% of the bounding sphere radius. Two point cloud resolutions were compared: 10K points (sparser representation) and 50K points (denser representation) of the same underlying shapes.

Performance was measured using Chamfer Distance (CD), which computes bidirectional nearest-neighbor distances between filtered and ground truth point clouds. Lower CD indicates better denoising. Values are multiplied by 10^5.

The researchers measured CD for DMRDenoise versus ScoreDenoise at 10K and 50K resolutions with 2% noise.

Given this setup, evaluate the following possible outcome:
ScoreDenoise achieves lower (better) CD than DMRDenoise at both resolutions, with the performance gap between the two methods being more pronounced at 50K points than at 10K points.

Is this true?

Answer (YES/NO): NO